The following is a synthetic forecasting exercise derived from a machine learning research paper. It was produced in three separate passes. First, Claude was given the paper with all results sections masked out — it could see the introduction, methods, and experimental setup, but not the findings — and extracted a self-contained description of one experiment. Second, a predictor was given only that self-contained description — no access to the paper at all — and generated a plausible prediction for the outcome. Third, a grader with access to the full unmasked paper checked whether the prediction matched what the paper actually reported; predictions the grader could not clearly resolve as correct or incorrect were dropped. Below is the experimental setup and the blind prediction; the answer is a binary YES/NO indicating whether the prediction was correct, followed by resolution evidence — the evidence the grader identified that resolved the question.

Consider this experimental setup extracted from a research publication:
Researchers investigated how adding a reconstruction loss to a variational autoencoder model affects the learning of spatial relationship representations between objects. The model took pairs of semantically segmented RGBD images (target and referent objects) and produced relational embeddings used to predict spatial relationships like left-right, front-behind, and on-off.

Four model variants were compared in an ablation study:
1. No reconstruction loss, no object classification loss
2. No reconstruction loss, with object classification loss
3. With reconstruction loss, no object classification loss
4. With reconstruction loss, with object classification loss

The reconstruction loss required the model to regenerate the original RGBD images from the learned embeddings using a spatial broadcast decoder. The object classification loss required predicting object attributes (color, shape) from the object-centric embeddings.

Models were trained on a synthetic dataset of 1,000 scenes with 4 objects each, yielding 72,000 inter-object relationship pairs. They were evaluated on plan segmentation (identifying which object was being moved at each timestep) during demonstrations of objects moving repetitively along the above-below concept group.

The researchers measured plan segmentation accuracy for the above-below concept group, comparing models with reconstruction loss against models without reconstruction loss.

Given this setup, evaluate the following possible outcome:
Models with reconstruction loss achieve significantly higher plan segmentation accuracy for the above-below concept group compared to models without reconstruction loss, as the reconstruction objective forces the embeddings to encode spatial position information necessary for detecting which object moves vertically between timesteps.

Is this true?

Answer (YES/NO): YES